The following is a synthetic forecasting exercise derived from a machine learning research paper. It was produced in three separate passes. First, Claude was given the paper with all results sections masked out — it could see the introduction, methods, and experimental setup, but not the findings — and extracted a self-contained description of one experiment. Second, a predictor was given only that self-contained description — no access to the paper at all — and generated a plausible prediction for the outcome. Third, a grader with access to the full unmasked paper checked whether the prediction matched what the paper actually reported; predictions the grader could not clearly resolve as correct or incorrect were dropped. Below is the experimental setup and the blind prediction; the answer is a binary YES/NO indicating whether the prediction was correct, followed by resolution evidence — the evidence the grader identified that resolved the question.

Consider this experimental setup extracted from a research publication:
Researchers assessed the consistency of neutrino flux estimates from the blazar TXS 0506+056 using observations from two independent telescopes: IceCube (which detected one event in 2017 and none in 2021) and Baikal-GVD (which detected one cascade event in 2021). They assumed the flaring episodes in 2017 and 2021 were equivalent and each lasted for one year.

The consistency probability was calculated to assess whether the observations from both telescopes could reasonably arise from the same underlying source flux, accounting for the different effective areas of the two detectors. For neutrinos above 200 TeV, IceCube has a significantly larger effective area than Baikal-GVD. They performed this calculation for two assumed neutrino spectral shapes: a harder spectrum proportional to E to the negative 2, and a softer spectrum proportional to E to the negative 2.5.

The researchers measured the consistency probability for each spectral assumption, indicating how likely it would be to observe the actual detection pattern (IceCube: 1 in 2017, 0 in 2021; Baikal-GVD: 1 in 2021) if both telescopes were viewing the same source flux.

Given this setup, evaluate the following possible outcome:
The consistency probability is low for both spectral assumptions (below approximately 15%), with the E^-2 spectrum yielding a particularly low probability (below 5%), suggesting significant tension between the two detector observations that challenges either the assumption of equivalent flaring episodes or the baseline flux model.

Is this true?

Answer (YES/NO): NO